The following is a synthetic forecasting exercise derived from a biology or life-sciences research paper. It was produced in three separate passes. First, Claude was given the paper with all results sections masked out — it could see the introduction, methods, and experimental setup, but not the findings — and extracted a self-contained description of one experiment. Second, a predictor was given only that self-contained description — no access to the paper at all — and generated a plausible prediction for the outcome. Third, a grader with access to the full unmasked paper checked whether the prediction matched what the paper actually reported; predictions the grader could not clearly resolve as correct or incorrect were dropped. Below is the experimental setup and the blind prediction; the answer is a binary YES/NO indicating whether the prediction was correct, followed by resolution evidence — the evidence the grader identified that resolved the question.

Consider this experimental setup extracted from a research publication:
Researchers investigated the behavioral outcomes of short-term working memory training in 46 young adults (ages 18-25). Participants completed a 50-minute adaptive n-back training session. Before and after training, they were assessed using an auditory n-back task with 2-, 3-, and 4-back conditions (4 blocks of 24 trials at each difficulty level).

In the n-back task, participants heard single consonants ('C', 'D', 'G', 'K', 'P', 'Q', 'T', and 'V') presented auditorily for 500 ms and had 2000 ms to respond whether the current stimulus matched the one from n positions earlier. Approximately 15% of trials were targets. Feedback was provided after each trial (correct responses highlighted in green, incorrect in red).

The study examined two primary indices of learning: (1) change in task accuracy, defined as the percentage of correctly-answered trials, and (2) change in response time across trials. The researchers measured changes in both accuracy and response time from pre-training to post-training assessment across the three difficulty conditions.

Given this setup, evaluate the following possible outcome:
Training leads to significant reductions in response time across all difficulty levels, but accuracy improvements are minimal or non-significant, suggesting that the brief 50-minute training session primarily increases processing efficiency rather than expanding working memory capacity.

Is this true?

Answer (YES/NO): NO